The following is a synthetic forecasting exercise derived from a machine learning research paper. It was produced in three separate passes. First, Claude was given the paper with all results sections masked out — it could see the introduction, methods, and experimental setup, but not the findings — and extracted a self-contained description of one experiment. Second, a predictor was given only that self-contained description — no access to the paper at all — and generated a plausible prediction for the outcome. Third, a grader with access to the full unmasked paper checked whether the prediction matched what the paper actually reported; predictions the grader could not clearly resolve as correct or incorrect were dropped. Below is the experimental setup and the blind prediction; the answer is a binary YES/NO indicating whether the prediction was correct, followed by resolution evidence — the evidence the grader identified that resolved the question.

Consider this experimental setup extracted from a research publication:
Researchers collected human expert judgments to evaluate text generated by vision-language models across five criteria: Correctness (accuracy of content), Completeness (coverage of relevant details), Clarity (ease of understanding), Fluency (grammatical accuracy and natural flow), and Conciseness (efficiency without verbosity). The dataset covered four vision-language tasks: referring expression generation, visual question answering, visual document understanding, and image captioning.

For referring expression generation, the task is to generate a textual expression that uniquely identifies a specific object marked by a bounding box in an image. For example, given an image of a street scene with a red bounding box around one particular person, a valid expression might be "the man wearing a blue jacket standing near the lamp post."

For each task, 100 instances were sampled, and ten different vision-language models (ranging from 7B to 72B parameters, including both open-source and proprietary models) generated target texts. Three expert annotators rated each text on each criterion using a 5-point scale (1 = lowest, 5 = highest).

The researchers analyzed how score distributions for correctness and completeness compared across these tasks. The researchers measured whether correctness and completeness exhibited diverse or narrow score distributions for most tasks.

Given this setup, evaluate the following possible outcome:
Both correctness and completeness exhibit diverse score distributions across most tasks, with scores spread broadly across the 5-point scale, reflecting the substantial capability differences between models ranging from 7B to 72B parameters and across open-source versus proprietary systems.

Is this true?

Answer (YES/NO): YES